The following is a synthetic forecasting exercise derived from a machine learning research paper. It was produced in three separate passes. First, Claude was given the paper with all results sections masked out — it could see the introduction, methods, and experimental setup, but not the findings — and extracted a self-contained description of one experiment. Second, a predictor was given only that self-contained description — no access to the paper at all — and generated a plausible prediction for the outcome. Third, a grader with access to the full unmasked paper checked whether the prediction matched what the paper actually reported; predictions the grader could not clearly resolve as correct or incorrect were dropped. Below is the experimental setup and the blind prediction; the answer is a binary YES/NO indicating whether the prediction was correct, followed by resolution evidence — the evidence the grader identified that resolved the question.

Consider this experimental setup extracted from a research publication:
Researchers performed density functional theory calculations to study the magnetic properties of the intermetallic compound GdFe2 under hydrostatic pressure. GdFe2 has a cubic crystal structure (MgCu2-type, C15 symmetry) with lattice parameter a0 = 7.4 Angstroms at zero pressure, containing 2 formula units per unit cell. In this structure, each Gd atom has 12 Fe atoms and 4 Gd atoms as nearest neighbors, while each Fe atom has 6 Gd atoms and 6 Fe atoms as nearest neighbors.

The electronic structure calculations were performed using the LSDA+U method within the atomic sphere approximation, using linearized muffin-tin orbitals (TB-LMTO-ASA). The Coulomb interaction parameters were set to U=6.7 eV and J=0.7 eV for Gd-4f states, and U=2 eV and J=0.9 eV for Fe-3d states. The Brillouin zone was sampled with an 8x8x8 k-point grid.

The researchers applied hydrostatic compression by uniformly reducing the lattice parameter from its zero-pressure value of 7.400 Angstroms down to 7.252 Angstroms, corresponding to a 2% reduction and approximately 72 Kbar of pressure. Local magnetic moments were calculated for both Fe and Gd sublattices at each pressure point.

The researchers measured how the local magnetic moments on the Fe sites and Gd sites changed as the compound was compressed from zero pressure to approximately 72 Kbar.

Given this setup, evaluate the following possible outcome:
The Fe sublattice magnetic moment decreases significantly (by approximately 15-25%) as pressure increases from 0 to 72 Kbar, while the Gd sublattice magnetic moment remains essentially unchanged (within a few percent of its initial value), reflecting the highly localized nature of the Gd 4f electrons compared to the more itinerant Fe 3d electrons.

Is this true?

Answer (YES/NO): NO